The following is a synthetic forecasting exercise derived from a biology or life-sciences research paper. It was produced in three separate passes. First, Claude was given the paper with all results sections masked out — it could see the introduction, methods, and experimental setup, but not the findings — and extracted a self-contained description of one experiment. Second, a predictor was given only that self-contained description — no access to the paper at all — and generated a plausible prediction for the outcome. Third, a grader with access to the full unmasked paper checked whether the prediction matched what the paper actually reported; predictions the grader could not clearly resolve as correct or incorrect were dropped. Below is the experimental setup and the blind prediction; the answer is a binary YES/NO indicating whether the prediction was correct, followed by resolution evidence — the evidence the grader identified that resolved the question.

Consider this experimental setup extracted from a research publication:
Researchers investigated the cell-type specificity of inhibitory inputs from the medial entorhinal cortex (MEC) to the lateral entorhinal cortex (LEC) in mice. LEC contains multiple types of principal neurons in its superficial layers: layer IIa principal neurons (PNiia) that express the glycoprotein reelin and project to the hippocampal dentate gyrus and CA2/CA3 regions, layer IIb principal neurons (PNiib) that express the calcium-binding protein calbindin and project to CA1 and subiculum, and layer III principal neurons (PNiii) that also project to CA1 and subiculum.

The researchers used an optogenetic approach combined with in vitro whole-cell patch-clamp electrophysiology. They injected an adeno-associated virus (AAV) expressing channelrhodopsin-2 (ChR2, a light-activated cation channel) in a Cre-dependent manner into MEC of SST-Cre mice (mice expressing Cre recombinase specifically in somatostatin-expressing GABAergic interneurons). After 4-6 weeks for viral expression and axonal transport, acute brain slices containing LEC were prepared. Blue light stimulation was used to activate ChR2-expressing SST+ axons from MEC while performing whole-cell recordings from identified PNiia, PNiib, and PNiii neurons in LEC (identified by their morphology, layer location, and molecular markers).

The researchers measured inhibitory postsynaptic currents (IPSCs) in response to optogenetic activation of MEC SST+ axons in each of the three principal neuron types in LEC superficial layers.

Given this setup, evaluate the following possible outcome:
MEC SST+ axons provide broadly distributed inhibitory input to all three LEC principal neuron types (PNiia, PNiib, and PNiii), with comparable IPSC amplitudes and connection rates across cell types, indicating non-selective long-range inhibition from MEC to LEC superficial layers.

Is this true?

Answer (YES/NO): NO